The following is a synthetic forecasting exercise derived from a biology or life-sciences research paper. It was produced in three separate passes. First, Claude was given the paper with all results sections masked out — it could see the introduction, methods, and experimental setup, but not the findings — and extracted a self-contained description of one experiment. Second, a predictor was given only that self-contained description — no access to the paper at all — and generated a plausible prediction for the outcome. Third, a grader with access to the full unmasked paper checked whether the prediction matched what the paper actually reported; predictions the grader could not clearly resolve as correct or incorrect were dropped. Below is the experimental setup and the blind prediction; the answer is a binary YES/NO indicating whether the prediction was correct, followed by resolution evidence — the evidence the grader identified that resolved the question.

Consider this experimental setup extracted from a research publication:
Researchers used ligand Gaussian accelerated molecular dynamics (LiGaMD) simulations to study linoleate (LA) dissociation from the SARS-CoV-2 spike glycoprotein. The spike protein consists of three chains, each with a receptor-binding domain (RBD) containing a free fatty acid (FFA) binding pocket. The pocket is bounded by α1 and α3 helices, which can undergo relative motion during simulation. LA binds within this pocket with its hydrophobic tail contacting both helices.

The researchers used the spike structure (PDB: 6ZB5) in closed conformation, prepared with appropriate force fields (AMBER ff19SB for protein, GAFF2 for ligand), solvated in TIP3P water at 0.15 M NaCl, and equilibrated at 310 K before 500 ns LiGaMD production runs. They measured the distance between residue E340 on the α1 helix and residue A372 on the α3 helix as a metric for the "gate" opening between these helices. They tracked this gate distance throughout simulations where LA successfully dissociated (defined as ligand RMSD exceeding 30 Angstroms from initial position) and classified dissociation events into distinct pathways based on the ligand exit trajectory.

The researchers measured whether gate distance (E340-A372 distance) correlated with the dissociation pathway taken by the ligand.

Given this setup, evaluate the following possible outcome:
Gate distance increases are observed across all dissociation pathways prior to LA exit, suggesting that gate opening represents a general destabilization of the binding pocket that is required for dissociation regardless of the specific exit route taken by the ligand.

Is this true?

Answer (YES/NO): NO